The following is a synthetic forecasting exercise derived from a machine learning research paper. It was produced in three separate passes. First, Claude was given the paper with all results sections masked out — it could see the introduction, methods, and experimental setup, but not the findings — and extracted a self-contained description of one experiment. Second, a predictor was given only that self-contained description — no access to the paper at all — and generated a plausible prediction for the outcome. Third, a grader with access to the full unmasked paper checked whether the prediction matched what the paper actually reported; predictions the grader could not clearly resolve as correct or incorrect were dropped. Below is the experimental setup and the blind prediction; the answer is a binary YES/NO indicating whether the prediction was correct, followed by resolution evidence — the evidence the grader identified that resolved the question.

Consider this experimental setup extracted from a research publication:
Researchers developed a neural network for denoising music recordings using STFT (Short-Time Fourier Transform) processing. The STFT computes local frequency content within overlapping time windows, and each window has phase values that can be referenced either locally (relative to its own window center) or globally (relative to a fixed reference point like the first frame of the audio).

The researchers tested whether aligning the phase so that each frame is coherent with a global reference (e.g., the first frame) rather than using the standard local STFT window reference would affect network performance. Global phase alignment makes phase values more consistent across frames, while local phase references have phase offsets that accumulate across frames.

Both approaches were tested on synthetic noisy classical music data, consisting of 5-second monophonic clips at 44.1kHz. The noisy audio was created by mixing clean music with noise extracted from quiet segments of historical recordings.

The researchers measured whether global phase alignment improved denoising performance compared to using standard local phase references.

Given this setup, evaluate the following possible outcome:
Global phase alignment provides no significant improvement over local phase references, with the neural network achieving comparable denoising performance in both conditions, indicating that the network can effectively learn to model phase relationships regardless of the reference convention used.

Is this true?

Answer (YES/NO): YES